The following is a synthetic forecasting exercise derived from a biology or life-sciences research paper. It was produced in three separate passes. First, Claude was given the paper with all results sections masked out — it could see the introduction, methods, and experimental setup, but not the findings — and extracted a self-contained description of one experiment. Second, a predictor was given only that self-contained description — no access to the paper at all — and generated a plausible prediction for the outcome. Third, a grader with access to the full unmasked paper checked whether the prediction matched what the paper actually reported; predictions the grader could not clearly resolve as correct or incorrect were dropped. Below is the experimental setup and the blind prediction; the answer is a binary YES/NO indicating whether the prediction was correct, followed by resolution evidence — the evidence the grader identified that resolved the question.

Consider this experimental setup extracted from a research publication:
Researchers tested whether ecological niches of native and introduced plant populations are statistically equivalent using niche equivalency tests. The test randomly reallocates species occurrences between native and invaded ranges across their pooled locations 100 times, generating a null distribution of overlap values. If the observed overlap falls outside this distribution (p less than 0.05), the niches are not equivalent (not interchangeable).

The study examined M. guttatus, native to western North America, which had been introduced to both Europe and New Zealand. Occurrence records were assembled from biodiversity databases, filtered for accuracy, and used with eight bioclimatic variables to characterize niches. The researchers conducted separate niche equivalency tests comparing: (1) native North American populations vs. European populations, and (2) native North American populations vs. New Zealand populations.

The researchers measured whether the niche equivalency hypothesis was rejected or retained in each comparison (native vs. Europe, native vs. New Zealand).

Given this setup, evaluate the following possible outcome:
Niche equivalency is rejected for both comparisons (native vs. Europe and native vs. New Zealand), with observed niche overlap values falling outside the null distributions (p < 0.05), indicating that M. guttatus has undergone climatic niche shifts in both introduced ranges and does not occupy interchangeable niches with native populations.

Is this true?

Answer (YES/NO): NO